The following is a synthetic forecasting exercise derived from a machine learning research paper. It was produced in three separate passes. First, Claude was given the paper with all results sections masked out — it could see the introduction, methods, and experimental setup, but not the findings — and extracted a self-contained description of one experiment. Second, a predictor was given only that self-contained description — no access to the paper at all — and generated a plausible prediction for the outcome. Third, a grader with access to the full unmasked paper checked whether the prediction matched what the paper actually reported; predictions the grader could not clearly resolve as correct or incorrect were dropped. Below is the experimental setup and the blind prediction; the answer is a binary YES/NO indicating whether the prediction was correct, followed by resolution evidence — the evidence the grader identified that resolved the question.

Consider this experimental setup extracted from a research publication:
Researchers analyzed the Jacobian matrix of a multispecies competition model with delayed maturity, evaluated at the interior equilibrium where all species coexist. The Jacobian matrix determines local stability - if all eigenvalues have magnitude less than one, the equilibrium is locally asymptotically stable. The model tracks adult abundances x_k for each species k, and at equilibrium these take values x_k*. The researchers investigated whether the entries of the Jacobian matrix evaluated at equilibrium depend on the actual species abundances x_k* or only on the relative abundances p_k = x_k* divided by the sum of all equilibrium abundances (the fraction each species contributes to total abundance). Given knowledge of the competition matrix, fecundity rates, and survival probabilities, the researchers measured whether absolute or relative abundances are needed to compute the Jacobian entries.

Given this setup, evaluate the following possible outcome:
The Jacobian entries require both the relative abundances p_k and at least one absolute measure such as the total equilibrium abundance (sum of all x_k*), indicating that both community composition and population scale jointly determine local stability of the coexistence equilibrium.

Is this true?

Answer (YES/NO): NO